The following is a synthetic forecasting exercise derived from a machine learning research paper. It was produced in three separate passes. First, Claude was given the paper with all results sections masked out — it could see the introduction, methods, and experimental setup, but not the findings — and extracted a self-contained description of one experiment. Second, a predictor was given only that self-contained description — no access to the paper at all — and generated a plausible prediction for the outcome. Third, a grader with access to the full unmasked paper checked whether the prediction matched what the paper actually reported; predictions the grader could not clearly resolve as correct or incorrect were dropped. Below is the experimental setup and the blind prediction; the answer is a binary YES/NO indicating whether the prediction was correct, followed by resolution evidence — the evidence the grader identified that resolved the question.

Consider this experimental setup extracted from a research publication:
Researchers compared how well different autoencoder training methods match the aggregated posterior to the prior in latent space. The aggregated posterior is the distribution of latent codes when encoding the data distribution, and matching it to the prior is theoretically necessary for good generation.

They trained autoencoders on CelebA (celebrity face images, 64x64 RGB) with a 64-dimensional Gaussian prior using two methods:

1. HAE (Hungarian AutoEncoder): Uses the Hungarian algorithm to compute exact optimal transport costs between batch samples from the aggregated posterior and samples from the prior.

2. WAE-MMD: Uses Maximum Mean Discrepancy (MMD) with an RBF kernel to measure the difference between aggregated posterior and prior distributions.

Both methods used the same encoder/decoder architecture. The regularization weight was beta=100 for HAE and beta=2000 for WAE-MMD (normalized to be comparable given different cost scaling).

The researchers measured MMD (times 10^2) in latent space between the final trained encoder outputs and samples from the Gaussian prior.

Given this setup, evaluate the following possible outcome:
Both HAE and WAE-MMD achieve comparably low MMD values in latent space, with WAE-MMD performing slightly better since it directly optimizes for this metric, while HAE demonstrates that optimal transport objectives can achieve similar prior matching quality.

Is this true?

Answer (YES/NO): NO